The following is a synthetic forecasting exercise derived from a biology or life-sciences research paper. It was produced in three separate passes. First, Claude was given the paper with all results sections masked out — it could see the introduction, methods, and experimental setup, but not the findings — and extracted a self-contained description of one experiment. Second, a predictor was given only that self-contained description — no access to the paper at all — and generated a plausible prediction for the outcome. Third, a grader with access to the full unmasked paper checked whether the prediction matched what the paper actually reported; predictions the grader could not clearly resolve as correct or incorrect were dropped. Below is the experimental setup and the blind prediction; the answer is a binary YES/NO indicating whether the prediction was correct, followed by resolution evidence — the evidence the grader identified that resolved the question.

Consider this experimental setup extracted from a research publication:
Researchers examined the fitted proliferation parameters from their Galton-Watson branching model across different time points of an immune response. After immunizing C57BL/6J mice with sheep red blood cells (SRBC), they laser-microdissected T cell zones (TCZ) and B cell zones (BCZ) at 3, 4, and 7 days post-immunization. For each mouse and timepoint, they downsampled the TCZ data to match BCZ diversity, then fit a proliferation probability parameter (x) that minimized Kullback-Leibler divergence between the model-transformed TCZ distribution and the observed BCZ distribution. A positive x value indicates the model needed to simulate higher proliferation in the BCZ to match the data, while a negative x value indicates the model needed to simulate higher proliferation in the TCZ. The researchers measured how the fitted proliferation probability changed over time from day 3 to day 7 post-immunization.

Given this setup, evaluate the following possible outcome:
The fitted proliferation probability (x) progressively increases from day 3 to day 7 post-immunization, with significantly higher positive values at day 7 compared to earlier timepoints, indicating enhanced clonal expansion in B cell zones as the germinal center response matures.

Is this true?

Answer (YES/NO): NO